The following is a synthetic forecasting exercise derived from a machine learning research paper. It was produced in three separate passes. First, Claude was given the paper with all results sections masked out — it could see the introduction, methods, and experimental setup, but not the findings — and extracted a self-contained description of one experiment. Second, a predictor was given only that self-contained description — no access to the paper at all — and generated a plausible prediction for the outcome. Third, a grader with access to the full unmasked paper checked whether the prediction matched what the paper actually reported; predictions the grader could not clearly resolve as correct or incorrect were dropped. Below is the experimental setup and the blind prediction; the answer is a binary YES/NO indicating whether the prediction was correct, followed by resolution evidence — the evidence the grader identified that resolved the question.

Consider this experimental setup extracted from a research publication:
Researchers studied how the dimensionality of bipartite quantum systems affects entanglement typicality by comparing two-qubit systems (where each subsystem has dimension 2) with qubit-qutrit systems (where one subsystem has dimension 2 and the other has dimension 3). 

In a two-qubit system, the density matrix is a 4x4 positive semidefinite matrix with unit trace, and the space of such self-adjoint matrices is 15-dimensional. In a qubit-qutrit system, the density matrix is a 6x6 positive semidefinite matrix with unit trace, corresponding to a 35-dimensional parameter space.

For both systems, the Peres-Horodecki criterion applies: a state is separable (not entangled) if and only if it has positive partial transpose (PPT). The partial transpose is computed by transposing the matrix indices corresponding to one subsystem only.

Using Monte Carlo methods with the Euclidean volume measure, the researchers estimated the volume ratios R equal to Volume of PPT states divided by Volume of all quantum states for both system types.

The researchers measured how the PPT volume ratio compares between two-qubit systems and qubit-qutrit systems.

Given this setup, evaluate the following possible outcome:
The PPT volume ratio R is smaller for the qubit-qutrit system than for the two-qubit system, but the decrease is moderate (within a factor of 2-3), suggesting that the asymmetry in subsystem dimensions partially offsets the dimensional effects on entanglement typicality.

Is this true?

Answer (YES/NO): NO